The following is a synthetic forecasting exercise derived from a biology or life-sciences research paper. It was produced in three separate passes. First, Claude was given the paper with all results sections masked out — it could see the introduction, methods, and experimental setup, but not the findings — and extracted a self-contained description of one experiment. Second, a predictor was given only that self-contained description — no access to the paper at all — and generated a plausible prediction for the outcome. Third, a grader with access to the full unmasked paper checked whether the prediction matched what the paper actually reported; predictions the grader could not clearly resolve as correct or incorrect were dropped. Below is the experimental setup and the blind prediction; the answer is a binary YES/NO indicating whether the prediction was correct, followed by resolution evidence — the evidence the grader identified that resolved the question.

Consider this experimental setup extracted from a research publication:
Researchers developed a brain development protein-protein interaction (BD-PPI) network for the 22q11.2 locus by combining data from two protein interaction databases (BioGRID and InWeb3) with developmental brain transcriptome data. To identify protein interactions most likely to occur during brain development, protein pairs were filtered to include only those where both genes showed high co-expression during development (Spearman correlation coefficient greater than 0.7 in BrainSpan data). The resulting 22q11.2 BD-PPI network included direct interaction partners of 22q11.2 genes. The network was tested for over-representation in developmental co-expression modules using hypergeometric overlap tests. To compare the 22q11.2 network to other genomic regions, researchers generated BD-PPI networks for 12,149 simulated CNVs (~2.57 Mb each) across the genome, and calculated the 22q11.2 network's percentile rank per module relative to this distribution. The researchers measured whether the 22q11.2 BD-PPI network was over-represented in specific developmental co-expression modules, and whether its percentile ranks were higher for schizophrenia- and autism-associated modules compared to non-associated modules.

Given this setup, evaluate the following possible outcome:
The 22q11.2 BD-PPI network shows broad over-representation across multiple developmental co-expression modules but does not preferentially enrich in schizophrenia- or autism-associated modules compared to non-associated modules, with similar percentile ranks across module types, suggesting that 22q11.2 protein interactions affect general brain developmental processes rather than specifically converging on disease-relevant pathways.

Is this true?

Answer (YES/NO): NO